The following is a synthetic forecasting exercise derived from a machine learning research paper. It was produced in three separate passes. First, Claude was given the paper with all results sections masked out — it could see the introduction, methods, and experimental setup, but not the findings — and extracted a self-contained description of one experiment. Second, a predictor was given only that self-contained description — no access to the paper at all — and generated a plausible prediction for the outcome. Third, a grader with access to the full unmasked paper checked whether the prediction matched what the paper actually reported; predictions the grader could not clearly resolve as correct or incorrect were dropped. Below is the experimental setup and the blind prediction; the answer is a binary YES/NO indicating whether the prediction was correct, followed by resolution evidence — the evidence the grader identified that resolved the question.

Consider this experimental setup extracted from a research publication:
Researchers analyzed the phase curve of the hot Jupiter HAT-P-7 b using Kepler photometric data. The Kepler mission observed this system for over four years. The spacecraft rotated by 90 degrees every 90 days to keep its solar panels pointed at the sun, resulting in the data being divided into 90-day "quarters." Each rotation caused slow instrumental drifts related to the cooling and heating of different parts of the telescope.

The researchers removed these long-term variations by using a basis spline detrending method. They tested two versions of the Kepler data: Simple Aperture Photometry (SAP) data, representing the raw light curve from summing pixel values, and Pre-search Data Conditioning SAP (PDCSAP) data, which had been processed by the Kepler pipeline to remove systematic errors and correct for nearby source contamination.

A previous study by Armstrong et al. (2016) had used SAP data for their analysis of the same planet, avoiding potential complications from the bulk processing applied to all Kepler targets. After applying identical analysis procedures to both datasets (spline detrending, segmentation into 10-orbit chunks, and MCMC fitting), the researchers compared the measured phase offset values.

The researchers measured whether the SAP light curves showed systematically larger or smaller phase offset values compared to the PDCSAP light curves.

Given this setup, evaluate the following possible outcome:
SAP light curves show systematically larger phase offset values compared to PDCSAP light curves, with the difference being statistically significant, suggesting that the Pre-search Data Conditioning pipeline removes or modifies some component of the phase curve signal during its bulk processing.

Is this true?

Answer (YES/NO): NO